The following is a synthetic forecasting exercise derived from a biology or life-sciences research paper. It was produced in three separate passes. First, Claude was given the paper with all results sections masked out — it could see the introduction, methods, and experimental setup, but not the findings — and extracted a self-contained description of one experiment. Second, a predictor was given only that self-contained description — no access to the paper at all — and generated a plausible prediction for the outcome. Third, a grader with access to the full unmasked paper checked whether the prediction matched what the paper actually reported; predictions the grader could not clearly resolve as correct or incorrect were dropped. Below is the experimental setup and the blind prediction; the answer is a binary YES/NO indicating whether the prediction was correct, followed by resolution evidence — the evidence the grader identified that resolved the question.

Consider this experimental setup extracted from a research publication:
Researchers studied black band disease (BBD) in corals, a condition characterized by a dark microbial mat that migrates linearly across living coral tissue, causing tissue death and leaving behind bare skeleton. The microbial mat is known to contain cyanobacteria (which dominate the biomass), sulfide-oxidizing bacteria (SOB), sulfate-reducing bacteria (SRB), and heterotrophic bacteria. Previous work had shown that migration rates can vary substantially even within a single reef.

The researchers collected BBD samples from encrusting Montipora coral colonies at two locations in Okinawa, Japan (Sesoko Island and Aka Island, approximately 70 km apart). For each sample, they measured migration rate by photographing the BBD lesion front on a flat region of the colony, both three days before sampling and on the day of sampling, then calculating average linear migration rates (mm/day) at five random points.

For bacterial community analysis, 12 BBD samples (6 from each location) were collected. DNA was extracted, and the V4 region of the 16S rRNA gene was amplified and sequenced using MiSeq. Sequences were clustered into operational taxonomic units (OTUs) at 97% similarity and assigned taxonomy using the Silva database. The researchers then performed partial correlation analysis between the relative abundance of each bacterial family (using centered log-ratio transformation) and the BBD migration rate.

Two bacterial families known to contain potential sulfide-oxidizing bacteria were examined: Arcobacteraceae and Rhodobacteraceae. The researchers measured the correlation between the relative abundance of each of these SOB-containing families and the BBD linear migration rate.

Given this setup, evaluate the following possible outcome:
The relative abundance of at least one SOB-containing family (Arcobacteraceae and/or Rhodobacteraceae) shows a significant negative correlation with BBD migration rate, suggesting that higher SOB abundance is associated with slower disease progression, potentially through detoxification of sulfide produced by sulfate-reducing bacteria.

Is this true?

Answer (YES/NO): YES